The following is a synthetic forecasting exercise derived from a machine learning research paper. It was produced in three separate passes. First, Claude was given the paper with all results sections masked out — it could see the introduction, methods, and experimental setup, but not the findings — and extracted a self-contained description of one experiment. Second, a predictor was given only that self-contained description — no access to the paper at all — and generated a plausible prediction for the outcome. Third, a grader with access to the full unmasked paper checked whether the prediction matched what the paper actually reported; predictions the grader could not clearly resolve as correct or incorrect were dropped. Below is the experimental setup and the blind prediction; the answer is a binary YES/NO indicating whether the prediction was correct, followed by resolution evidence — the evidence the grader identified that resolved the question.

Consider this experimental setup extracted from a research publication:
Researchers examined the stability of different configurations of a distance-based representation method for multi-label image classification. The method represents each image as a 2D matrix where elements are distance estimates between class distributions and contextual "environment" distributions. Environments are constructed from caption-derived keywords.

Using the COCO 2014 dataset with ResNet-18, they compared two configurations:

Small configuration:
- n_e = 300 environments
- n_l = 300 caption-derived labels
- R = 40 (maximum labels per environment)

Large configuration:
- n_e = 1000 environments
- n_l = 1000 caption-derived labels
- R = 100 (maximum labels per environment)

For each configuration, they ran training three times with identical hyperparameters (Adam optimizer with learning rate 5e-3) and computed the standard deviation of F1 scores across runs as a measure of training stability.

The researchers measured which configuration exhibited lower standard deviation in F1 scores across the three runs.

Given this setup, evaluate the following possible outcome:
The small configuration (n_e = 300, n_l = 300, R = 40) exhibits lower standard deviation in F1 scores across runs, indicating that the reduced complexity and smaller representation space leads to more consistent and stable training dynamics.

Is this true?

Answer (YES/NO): NO